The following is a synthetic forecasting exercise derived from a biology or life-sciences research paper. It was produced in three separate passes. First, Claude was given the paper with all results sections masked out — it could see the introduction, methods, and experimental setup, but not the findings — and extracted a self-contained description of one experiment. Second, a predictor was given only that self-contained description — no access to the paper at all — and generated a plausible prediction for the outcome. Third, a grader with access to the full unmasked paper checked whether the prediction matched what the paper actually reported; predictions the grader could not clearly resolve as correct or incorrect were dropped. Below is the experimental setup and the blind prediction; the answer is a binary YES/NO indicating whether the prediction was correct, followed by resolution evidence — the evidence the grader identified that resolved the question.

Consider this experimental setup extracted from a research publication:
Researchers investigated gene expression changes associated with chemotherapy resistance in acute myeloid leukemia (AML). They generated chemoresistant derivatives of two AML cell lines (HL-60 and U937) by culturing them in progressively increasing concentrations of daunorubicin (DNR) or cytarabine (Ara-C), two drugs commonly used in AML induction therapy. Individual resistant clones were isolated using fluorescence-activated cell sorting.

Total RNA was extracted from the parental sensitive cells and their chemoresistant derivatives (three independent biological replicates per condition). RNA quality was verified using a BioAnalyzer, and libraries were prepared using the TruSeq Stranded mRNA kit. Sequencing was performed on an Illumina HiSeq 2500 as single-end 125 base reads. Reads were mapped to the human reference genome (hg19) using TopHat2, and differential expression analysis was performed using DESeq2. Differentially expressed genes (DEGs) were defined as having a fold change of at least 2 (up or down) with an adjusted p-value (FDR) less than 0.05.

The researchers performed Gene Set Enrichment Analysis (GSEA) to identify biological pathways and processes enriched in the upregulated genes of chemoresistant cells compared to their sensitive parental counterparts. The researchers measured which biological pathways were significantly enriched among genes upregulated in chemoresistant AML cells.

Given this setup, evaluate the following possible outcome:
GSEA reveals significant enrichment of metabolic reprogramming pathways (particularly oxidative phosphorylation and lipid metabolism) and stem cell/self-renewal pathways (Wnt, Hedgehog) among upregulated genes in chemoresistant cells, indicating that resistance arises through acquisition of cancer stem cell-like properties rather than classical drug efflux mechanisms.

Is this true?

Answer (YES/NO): NO